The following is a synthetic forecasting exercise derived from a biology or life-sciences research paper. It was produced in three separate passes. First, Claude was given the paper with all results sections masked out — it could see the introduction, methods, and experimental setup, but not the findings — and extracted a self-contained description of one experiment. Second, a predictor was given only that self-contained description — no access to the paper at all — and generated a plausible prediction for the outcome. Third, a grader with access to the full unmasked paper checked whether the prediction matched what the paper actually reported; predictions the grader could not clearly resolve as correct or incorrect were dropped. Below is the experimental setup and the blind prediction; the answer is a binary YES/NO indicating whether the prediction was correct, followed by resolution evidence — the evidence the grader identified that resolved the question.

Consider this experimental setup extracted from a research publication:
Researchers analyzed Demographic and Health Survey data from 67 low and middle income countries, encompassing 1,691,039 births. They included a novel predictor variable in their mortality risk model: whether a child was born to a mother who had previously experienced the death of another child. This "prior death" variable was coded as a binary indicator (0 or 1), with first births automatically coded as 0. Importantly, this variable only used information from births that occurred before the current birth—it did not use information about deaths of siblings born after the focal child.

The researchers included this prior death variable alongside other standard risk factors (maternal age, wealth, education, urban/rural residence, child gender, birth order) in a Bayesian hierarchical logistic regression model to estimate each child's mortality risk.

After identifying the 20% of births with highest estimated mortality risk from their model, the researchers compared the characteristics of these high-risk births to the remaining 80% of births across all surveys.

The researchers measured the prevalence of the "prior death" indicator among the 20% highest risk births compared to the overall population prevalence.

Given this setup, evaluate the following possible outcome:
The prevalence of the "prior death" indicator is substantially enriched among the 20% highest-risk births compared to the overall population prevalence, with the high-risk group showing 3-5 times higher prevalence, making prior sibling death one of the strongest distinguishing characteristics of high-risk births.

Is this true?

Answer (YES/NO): NO